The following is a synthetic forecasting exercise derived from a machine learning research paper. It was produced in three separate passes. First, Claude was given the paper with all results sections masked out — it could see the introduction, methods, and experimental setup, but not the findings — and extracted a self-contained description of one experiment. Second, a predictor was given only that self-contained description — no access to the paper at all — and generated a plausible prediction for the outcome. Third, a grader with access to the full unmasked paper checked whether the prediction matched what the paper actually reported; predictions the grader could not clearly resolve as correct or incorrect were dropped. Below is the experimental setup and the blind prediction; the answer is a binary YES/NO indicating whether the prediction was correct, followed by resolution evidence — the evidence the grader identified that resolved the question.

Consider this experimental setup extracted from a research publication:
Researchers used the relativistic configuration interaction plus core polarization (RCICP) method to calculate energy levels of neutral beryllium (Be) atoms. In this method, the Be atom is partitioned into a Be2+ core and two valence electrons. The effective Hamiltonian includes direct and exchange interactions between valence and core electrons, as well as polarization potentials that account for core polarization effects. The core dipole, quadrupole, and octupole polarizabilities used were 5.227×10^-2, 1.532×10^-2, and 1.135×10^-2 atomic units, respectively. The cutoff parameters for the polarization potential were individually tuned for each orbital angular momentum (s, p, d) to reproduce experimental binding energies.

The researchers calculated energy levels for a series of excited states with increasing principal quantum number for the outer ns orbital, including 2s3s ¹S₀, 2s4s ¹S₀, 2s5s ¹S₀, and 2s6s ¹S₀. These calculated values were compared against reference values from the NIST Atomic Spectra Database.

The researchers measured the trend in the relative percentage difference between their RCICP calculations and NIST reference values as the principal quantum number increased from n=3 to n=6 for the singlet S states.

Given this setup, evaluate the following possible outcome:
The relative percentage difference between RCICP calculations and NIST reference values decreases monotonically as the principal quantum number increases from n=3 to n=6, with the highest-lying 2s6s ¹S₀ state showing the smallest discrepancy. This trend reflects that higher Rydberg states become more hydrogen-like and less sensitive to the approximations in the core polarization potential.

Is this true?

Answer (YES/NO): NO